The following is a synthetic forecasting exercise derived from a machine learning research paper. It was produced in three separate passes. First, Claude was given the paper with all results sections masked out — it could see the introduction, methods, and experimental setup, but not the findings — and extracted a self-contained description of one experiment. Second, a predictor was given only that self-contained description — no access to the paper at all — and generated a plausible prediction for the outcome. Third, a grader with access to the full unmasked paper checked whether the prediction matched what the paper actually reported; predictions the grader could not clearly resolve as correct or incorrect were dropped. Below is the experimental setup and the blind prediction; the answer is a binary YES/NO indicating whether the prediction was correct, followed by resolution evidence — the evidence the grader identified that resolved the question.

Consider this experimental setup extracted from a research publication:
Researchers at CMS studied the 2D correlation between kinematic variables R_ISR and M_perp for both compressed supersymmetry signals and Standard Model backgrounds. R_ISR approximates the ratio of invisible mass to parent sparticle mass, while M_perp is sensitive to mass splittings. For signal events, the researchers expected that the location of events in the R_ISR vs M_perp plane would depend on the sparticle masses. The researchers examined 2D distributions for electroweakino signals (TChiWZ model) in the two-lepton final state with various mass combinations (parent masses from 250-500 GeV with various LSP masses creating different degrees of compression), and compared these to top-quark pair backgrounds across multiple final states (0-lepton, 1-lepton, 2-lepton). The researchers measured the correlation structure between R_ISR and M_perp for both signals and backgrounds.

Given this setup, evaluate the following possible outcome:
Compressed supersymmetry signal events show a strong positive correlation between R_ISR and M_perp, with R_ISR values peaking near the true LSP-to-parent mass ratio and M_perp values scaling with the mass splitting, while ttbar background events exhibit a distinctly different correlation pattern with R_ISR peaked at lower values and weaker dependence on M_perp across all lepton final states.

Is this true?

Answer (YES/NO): NO